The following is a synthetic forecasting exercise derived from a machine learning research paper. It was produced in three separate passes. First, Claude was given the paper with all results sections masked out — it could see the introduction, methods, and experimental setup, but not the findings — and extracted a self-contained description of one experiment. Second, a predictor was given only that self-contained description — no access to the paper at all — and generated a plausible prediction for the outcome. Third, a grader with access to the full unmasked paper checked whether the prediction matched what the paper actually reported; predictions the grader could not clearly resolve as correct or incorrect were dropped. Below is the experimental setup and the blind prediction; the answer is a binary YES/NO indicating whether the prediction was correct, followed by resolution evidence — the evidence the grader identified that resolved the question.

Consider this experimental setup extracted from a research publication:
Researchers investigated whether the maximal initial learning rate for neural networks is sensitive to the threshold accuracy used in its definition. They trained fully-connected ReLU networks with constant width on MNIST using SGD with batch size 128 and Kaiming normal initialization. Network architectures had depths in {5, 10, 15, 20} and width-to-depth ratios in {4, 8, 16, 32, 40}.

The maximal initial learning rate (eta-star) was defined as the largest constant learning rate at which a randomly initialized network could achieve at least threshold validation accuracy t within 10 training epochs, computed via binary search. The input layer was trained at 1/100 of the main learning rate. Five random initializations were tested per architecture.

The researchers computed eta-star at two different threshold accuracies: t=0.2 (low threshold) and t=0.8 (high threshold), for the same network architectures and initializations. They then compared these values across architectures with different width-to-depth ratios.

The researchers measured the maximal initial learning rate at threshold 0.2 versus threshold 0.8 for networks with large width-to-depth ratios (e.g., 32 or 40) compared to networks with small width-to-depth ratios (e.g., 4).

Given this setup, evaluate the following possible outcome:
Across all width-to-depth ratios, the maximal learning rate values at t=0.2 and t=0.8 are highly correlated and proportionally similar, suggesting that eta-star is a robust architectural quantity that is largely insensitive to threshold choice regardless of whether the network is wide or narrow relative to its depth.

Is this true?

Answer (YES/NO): NO